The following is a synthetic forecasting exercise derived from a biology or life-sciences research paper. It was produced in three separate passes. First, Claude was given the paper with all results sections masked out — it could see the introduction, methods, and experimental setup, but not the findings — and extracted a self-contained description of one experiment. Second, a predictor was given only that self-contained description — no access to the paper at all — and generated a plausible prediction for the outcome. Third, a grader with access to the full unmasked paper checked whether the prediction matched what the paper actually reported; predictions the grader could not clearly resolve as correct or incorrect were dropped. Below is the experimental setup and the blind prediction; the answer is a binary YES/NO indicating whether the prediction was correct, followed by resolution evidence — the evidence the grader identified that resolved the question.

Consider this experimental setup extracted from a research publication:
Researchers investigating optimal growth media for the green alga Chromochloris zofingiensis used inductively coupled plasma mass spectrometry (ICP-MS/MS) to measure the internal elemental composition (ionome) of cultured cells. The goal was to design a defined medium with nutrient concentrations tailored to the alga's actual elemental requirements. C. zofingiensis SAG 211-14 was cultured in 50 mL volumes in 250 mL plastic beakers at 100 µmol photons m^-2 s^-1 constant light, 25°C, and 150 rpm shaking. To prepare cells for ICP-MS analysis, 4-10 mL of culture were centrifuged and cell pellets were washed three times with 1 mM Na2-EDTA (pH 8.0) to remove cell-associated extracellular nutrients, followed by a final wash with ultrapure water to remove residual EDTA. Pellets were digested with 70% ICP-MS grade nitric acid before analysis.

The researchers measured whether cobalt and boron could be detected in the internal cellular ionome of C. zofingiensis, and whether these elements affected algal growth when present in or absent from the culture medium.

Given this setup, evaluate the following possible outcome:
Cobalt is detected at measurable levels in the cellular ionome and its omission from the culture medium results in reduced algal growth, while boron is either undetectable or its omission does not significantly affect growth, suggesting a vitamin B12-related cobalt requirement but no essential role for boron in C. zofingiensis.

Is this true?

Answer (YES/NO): NO